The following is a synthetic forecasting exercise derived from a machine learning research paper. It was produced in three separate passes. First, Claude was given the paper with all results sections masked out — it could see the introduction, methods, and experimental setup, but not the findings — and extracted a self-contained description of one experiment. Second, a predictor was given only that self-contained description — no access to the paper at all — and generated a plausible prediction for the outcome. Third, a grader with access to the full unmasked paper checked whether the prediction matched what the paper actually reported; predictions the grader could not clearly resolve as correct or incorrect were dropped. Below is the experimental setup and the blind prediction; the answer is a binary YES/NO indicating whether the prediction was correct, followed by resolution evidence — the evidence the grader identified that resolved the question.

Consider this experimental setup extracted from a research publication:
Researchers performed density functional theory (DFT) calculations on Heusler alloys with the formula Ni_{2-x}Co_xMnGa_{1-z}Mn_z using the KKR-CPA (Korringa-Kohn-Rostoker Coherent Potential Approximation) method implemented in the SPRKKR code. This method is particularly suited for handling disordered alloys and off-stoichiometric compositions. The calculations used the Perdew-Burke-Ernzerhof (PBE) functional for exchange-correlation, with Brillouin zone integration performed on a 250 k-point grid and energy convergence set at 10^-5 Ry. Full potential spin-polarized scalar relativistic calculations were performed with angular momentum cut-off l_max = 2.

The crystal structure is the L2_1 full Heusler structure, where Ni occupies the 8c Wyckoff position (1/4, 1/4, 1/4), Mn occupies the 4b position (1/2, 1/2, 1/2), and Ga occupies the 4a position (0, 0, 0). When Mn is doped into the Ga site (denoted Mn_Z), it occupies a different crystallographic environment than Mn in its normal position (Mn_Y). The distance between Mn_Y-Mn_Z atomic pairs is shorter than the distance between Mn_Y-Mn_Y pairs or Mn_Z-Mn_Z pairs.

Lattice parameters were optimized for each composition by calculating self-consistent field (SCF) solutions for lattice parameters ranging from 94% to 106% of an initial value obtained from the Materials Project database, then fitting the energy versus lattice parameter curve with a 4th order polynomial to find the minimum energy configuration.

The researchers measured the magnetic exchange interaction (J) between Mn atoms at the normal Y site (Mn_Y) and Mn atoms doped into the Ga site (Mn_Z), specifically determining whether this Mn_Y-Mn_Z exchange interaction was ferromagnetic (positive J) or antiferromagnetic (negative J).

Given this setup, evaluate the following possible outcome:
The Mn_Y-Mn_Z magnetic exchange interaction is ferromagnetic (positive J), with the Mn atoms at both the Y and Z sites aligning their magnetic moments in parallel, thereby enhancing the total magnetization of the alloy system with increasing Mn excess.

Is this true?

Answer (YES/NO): NO